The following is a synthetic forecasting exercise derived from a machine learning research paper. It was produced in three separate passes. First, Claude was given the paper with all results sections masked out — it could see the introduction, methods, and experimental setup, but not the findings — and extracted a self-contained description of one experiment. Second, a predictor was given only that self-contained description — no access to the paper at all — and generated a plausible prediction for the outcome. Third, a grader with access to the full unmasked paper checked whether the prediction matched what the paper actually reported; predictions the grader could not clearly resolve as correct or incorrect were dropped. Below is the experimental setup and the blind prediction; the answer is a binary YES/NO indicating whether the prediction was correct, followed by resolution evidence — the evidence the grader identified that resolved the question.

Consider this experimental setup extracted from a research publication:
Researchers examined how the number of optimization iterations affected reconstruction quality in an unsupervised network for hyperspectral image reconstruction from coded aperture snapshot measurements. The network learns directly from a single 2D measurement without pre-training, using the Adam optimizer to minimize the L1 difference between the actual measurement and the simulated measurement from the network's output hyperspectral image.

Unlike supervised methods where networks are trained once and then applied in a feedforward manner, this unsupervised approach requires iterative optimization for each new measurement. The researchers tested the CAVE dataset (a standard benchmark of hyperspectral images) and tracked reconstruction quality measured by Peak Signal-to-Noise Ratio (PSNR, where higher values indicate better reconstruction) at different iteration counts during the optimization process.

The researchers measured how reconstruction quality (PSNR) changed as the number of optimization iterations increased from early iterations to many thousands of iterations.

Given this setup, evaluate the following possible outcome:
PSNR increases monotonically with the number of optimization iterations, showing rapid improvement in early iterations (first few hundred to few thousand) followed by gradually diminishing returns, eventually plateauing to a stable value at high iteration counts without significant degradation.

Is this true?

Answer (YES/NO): NO